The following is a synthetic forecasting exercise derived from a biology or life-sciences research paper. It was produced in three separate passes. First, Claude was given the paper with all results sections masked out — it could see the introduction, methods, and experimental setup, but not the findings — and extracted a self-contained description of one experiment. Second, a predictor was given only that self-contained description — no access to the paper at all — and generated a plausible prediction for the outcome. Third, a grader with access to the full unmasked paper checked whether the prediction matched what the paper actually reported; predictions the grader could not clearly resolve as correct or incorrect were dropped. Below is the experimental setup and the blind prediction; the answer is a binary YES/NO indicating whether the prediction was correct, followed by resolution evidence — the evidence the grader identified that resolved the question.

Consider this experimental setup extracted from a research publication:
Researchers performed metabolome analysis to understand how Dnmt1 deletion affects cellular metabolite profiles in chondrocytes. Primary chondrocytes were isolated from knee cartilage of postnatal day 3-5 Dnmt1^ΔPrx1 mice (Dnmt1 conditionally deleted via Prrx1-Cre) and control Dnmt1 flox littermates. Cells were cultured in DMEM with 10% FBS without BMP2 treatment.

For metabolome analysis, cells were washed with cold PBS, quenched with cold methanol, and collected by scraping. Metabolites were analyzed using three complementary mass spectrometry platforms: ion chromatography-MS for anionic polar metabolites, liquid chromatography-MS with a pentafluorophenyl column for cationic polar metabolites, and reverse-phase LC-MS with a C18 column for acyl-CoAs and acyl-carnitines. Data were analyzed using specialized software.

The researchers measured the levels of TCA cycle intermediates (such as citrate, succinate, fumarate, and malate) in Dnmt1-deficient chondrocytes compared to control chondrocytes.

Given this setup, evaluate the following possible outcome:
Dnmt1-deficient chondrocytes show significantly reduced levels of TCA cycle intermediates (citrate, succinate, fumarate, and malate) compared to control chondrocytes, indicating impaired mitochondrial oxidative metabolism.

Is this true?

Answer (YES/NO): NO